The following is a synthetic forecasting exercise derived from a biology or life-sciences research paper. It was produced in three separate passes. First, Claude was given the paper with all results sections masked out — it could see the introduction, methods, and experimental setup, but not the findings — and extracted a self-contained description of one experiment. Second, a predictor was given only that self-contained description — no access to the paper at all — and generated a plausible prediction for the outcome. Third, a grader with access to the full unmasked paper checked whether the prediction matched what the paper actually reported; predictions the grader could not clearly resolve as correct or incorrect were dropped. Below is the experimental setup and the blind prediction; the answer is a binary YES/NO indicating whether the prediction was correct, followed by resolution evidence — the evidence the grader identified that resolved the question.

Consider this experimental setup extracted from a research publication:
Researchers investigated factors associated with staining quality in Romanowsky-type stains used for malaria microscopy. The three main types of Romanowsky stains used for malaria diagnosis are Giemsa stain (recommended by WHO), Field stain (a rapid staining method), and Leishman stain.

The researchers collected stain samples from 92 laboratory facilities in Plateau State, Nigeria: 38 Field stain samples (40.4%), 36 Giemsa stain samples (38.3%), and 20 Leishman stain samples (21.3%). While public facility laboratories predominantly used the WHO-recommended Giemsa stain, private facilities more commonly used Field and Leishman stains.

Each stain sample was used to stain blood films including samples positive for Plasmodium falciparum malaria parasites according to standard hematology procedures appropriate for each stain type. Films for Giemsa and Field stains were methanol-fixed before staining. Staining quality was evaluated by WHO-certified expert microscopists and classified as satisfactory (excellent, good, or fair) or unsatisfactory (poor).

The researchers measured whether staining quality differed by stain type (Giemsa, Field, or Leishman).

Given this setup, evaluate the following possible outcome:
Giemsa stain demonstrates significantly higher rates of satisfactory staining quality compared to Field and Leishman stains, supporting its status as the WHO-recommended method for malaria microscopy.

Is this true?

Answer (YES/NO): NO